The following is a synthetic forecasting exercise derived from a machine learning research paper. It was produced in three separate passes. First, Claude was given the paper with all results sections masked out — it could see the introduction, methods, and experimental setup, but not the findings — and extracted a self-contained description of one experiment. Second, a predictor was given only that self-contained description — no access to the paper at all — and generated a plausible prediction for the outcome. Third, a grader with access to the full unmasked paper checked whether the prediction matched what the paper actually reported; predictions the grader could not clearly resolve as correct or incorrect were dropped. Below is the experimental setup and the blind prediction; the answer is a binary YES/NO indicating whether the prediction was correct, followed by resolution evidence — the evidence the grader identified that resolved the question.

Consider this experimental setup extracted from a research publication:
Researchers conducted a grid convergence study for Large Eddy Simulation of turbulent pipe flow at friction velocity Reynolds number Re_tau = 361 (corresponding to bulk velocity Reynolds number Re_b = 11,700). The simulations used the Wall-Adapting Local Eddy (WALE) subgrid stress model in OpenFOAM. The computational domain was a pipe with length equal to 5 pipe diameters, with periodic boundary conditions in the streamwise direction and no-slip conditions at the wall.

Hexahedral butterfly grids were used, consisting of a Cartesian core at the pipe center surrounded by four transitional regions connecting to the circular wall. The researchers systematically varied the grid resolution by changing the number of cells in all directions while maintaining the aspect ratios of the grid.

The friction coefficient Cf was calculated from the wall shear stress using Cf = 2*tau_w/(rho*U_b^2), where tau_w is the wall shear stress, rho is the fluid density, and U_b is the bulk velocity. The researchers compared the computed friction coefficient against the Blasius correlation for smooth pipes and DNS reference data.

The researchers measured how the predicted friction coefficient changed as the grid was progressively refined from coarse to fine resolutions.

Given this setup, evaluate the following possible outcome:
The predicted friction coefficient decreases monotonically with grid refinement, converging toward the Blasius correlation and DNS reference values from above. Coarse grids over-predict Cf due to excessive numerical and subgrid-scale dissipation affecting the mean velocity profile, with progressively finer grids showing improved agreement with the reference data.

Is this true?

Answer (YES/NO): NO